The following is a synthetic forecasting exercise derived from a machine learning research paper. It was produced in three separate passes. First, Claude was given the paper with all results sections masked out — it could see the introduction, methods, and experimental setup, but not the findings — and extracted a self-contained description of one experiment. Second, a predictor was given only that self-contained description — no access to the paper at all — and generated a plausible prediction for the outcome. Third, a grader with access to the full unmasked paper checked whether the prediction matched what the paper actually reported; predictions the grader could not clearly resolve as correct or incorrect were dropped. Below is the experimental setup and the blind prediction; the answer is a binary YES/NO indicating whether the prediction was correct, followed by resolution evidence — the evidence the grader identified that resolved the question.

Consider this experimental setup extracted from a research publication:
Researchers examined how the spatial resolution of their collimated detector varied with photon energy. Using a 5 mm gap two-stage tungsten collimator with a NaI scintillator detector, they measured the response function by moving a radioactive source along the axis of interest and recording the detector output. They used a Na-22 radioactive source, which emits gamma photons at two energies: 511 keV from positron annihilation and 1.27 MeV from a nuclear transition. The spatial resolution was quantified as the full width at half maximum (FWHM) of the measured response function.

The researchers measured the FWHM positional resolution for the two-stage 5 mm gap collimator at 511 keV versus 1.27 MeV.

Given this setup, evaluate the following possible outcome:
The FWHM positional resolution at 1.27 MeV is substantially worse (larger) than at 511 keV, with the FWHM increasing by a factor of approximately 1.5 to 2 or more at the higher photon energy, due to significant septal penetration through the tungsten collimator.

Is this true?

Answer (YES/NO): NO